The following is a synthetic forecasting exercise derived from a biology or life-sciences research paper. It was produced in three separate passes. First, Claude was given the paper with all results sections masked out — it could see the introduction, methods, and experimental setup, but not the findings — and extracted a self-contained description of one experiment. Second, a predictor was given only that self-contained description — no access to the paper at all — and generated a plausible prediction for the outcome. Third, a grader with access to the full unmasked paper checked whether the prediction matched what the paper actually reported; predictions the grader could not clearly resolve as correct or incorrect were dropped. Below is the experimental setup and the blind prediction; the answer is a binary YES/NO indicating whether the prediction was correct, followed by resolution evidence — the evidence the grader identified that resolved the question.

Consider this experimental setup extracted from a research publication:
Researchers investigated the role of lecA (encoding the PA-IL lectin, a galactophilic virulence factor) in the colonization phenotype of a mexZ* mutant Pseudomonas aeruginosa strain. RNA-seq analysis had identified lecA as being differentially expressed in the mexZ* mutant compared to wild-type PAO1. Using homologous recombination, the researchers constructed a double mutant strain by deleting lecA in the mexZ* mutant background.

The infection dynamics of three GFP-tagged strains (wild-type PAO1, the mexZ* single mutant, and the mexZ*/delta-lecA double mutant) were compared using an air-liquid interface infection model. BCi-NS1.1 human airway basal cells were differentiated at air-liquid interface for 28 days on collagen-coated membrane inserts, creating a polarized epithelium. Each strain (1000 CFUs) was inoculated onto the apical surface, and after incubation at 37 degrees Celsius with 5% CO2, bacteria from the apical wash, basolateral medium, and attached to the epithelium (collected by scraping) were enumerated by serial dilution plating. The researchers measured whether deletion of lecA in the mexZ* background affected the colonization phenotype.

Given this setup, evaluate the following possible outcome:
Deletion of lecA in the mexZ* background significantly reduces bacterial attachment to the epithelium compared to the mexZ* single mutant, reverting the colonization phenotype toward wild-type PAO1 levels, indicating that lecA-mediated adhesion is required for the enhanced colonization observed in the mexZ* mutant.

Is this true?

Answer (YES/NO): YES